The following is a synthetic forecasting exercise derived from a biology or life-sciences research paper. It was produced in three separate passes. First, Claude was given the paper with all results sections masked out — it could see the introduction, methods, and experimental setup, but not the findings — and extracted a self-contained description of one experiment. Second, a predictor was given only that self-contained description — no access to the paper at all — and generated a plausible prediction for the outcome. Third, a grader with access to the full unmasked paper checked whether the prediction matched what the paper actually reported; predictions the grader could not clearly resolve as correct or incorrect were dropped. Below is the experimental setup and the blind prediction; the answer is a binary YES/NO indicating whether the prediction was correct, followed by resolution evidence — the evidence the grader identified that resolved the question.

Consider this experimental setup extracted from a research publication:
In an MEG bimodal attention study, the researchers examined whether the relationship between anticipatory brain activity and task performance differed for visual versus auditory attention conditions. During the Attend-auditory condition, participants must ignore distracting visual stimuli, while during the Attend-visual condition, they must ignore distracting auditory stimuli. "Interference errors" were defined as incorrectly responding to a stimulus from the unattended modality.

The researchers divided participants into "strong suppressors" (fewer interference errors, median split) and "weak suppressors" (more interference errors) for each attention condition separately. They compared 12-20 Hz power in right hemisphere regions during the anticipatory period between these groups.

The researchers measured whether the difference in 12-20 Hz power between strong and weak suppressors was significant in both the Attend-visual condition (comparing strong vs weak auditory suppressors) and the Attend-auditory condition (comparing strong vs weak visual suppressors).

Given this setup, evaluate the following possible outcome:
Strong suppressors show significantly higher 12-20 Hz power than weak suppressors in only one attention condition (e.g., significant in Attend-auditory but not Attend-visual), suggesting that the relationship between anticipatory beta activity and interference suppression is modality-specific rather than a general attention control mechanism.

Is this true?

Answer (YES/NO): YES